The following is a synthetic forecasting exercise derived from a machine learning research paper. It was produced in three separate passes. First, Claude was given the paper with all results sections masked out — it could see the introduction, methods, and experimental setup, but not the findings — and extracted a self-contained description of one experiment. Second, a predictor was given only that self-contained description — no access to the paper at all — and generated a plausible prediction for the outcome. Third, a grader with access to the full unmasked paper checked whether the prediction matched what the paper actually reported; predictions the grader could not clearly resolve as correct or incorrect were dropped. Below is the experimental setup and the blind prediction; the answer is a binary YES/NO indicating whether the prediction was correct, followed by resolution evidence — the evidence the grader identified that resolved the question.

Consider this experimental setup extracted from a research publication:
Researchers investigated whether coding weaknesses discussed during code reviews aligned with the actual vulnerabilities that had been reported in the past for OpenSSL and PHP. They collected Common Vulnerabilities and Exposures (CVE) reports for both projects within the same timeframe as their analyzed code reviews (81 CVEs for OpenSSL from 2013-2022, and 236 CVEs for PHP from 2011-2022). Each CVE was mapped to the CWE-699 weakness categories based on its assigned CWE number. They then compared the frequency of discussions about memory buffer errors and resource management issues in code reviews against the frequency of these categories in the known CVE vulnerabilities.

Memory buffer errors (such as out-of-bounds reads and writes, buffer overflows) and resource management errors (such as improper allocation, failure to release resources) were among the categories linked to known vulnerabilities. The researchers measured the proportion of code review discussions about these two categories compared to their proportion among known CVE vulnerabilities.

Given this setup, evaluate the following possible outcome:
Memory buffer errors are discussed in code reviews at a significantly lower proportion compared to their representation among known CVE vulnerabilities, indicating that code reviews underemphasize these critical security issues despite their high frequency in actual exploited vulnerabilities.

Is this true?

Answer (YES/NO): YES